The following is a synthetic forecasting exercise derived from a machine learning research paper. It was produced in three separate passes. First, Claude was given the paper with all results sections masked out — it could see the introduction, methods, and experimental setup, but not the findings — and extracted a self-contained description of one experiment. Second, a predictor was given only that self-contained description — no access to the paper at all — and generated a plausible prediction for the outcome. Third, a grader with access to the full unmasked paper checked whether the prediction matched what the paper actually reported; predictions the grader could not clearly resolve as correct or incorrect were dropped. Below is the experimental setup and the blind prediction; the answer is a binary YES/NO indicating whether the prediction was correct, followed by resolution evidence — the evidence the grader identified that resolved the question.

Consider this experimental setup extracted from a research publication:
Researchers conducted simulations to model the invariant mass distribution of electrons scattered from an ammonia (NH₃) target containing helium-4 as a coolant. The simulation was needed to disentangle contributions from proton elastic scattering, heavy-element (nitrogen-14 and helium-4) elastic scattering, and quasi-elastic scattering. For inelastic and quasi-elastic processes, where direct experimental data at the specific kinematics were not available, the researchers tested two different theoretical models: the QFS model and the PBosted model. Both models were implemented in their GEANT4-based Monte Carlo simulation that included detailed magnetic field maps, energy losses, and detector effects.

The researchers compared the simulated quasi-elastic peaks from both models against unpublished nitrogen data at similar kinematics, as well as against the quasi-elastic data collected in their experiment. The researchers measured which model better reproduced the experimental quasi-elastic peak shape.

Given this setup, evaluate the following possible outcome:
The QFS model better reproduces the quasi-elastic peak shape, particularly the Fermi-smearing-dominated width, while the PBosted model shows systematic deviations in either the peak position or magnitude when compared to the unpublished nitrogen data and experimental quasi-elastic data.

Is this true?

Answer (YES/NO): NO